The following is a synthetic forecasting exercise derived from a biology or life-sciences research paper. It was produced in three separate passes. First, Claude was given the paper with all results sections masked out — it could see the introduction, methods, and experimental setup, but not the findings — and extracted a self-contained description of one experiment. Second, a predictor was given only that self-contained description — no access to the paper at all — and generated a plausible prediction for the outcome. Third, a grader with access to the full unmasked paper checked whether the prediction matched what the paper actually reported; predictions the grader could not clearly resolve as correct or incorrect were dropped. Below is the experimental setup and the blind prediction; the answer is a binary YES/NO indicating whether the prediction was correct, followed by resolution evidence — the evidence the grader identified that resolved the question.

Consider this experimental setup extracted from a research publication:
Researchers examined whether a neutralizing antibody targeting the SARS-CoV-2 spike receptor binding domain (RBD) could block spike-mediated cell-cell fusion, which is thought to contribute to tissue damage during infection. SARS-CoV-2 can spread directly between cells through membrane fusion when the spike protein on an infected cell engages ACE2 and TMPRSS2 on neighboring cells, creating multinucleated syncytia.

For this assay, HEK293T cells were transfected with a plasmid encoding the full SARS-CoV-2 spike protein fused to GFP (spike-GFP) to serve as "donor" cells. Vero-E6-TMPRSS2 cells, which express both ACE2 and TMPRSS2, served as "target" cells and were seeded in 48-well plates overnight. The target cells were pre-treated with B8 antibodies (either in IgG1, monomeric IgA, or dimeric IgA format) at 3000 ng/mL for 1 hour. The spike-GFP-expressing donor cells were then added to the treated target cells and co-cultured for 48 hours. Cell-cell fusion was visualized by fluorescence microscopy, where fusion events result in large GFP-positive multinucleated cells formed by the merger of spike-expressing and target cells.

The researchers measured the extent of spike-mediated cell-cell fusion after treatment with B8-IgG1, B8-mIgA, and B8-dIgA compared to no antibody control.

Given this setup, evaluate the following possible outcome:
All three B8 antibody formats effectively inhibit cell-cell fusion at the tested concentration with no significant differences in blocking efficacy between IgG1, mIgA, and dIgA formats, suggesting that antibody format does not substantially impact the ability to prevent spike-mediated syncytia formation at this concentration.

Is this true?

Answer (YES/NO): NO